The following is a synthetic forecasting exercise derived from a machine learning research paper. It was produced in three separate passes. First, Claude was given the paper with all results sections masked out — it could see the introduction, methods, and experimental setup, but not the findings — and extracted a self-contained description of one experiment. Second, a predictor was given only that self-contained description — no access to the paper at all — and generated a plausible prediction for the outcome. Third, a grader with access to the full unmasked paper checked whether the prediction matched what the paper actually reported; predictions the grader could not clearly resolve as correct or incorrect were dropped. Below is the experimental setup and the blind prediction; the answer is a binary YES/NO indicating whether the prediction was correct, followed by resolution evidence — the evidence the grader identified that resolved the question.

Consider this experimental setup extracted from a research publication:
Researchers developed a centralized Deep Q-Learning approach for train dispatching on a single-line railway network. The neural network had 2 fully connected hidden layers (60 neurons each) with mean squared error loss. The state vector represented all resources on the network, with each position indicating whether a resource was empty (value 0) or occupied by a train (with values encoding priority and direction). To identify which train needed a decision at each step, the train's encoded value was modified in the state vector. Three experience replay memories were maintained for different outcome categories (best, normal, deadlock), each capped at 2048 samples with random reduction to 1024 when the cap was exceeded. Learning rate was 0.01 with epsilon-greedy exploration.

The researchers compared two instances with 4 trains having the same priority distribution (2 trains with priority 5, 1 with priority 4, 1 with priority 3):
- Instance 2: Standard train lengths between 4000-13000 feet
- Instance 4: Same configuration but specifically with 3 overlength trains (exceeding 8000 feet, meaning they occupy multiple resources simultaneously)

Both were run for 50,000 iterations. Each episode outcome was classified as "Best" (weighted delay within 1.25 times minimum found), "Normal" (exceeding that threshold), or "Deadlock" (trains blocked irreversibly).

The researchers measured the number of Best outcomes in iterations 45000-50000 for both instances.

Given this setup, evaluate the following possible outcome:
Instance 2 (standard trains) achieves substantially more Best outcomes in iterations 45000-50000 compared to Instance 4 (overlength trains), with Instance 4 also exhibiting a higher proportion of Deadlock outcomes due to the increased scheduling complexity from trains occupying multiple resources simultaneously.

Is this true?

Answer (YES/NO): YES